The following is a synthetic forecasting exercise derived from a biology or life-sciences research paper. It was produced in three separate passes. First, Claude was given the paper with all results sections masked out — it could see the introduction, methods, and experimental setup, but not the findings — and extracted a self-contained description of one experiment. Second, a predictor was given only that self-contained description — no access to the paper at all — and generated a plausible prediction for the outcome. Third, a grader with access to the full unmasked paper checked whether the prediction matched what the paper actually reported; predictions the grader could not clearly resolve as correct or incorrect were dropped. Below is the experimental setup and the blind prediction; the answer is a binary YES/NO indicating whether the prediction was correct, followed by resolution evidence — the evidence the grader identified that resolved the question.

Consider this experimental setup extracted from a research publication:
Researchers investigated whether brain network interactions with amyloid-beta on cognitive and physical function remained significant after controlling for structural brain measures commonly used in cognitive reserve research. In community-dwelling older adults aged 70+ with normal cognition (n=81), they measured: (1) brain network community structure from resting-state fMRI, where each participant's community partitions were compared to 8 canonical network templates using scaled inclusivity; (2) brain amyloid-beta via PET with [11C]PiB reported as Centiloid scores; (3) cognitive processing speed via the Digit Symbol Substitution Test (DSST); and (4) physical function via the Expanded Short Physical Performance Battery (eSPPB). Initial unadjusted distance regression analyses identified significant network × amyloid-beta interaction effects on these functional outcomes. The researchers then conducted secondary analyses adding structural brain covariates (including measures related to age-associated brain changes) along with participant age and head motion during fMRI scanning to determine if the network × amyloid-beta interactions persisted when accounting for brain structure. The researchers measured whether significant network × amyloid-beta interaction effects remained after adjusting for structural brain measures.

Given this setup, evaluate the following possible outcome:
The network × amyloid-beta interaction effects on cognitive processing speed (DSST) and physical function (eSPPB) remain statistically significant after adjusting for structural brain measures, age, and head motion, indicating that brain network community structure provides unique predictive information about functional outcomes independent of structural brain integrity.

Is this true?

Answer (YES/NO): NO